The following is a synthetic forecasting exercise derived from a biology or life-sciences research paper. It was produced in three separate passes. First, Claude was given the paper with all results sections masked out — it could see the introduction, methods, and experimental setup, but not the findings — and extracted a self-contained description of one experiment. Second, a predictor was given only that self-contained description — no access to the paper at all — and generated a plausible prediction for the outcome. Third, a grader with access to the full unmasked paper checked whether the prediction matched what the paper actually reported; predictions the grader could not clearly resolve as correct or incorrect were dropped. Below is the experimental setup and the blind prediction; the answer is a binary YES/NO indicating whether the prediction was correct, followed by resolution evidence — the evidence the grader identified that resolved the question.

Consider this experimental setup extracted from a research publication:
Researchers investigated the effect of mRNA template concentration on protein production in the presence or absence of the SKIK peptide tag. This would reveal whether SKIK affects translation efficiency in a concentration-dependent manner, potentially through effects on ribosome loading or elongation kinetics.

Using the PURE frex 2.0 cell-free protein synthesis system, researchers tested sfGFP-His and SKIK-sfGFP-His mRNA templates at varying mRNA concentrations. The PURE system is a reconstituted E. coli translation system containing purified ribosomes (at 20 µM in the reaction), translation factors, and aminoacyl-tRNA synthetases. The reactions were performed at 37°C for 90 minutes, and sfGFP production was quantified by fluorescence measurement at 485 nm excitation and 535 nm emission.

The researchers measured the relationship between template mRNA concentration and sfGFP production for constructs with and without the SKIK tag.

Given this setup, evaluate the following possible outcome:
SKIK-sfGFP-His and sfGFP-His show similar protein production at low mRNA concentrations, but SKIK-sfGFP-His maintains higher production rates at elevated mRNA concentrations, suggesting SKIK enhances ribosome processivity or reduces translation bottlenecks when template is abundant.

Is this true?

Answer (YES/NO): NO